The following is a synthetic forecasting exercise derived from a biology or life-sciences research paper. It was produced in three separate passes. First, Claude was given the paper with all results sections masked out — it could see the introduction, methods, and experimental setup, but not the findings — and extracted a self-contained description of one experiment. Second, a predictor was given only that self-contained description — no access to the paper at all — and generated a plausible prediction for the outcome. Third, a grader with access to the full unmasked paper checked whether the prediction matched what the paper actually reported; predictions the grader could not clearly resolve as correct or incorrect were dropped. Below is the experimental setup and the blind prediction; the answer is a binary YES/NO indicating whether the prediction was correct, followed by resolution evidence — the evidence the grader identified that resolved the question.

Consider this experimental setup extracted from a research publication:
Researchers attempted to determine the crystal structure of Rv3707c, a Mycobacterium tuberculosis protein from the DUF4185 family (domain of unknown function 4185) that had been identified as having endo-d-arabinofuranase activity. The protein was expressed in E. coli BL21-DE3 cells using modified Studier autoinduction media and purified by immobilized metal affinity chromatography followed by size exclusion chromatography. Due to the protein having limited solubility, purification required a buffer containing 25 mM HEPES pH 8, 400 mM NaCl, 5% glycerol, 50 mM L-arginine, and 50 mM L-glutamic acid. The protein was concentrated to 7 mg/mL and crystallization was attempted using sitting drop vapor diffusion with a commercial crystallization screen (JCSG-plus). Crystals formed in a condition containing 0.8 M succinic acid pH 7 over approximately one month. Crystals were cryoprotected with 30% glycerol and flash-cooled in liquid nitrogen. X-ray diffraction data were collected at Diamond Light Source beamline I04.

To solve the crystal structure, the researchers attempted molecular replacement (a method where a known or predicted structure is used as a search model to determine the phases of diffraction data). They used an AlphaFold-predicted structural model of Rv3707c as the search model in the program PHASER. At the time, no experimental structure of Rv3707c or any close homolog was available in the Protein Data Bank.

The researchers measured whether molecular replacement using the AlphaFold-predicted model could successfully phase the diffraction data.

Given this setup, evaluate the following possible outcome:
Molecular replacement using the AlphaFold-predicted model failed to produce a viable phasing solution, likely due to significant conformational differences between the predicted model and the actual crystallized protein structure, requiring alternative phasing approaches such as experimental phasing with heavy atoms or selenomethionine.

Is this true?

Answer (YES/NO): NO